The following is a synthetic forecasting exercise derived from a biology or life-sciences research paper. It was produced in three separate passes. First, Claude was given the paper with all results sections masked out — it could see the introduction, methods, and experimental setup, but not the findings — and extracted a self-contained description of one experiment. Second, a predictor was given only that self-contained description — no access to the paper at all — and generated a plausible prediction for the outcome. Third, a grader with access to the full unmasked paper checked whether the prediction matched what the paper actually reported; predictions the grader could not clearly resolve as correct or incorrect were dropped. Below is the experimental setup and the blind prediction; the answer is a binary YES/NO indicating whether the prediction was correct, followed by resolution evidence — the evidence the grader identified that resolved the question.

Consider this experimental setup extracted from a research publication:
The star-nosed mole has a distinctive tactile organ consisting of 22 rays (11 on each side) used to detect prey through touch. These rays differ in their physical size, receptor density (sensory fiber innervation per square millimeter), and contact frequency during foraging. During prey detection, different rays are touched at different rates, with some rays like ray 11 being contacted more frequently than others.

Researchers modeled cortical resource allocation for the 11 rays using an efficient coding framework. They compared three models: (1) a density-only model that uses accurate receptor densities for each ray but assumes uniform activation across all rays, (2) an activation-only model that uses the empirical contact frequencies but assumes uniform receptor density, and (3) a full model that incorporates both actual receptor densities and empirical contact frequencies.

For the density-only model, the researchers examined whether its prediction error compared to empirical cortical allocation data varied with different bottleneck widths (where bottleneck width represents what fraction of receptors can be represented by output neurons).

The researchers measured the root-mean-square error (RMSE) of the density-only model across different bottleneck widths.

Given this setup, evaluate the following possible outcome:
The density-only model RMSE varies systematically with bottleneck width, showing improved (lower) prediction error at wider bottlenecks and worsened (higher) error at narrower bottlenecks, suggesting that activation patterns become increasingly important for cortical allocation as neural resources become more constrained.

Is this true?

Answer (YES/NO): NO